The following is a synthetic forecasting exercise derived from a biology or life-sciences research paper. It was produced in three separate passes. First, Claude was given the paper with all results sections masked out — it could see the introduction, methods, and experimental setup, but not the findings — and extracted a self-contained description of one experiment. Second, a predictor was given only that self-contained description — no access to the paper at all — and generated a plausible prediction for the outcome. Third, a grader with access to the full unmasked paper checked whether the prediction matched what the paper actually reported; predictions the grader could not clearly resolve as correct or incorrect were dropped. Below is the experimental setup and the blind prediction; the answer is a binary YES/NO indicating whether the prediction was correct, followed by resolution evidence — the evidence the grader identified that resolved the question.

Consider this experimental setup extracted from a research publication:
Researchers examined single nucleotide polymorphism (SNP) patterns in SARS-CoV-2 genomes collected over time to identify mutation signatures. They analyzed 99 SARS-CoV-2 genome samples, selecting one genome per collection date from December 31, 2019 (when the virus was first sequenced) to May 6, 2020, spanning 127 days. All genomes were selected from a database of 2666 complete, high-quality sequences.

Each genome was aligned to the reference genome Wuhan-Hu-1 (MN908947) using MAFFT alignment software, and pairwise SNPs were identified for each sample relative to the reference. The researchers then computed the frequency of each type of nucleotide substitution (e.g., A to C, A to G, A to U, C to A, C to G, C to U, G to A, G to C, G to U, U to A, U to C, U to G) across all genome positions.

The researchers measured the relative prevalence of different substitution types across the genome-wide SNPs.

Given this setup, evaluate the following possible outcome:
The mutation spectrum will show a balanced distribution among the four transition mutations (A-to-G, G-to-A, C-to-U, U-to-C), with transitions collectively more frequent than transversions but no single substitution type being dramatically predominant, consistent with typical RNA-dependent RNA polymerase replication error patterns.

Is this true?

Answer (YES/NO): NO